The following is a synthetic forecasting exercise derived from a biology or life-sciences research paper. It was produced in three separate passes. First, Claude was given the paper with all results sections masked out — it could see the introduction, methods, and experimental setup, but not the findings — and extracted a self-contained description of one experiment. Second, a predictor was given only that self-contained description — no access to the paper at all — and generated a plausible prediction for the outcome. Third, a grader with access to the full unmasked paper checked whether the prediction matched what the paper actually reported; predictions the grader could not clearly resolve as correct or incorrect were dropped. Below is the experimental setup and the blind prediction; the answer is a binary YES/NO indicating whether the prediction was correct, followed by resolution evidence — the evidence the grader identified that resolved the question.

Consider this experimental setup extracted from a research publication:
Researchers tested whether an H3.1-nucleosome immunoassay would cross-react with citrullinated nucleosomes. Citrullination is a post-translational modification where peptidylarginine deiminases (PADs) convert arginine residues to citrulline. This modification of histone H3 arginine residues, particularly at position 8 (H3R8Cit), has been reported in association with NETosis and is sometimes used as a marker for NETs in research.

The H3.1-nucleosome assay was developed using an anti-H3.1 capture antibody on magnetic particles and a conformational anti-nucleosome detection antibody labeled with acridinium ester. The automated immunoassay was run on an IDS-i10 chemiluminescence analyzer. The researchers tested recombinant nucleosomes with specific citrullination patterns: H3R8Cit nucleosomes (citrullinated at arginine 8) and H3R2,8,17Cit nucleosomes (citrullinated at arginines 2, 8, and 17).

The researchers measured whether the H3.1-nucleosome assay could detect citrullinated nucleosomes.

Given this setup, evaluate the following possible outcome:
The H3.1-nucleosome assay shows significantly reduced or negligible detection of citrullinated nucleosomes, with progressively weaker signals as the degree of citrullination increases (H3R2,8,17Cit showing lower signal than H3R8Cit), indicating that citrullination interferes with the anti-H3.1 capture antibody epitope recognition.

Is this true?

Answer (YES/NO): NO